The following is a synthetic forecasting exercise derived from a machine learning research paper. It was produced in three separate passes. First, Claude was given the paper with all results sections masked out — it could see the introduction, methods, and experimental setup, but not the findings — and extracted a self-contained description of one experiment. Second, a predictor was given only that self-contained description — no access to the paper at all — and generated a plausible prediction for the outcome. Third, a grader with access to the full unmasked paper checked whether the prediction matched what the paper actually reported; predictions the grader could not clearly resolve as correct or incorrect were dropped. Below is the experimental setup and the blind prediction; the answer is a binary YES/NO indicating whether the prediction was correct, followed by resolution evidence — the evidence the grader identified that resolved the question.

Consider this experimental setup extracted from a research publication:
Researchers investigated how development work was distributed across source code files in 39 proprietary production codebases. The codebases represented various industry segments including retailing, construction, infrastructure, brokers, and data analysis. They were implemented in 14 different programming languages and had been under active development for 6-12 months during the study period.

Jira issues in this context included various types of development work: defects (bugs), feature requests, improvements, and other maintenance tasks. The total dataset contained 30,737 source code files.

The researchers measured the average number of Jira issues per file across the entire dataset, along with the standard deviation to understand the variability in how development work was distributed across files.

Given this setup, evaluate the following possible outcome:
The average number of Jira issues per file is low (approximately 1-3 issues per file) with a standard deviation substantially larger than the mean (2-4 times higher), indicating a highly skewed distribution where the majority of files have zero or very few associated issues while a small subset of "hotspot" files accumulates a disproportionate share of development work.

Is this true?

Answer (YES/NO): NO